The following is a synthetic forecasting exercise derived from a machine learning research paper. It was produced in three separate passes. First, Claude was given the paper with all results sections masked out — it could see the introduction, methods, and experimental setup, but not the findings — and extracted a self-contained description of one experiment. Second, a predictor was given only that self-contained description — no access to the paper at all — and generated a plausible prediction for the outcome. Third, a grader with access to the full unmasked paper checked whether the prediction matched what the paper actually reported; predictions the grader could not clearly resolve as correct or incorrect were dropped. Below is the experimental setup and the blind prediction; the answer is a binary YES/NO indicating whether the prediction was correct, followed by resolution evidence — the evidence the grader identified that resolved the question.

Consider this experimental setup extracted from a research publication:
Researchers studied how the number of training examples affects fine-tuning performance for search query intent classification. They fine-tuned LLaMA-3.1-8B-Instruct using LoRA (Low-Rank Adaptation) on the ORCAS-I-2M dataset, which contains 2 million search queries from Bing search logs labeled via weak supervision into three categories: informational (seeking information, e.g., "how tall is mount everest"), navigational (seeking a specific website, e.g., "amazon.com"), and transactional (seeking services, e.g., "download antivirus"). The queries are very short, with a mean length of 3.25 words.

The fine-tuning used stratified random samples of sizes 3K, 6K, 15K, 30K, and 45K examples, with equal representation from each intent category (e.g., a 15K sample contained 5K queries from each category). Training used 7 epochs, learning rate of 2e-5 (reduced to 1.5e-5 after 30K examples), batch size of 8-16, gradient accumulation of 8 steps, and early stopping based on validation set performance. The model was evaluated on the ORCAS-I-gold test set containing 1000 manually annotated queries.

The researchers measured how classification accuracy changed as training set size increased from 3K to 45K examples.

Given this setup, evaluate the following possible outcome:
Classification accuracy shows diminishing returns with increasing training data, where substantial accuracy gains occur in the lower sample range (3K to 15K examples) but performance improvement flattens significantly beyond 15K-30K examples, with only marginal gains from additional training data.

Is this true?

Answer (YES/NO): YES